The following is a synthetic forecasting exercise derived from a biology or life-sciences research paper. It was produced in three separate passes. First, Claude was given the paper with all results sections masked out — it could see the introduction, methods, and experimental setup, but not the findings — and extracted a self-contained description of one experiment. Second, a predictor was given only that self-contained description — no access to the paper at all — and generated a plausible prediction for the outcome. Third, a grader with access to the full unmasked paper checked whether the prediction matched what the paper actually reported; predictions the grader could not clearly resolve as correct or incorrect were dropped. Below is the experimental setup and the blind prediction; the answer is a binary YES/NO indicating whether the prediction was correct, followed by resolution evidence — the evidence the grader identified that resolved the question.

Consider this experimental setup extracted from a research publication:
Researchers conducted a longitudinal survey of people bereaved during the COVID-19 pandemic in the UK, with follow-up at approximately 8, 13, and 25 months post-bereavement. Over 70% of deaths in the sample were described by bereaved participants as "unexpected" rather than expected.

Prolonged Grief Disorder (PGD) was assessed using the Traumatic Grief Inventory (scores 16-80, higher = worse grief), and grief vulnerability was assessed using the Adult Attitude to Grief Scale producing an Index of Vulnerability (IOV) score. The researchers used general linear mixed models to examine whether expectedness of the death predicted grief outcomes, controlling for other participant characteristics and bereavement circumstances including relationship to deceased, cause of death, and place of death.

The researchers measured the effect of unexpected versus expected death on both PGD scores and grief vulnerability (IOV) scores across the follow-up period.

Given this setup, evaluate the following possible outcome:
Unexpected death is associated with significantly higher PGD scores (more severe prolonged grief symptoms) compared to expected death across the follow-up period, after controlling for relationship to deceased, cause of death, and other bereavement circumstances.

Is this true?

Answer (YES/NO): YES